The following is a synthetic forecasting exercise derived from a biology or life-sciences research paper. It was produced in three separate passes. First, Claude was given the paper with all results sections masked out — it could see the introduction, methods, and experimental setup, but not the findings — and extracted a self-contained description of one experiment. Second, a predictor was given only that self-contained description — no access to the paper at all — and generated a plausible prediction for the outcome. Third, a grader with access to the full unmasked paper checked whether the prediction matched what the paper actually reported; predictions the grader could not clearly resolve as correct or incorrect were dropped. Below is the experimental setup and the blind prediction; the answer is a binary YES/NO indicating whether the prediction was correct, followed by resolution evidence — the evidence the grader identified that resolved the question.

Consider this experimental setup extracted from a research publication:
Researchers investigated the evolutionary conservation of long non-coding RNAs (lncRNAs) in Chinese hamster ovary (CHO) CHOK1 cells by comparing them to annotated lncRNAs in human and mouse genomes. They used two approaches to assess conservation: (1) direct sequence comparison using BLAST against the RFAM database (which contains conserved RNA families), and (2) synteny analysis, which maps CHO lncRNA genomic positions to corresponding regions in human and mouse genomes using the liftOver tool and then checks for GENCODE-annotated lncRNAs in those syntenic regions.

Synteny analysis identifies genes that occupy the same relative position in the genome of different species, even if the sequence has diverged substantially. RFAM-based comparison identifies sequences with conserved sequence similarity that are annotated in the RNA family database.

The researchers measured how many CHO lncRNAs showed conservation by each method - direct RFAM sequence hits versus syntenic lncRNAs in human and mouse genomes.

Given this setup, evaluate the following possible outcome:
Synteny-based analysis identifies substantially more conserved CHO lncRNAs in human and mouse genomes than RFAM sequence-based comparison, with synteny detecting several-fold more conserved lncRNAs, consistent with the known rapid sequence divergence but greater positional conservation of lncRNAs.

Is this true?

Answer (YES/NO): YES